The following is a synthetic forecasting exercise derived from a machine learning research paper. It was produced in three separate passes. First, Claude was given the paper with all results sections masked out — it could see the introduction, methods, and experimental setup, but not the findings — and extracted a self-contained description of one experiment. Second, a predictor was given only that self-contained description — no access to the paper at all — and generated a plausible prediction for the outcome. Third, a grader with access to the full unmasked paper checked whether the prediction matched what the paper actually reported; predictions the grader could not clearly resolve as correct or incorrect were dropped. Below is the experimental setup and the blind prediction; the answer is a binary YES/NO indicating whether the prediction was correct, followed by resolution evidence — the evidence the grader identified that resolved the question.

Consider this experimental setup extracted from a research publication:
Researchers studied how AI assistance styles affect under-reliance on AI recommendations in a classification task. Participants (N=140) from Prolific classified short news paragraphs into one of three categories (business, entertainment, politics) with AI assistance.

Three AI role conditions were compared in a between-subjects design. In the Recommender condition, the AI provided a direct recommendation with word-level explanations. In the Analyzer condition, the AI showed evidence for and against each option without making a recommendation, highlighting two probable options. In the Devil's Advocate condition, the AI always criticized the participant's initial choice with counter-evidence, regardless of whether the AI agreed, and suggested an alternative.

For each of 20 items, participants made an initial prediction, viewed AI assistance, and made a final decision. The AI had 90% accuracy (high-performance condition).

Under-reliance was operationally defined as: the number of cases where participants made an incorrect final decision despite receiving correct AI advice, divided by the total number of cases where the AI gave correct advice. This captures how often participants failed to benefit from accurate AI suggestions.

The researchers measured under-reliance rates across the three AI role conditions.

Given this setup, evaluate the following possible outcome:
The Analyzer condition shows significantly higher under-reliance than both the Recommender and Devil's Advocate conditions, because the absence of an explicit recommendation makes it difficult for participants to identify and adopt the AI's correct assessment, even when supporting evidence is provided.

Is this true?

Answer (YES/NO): NO